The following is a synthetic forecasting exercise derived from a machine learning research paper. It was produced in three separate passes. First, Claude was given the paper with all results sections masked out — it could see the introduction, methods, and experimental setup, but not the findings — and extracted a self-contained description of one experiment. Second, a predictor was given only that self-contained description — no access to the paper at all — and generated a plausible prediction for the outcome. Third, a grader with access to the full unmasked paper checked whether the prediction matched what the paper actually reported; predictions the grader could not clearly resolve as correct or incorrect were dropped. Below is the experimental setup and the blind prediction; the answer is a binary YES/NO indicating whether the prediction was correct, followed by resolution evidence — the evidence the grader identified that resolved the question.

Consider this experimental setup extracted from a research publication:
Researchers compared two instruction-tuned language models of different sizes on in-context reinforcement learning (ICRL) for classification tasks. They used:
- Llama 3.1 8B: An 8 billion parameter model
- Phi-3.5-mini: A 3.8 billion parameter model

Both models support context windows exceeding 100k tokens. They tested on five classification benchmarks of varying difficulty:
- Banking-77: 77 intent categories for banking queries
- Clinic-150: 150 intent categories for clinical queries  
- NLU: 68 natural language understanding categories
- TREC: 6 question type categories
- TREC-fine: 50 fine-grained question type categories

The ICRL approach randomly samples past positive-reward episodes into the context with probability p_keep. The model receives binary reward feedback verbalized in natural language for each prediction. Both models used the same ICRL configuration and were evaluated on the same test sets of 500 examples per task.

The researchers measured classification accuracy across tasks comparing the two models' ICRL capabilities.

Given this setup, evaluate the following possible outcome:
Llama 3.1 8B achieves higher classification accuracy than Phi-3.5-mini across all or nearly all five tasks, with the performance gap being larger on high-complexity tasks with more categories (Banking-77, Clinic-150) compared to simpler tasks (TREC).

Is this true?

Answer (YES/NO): NO